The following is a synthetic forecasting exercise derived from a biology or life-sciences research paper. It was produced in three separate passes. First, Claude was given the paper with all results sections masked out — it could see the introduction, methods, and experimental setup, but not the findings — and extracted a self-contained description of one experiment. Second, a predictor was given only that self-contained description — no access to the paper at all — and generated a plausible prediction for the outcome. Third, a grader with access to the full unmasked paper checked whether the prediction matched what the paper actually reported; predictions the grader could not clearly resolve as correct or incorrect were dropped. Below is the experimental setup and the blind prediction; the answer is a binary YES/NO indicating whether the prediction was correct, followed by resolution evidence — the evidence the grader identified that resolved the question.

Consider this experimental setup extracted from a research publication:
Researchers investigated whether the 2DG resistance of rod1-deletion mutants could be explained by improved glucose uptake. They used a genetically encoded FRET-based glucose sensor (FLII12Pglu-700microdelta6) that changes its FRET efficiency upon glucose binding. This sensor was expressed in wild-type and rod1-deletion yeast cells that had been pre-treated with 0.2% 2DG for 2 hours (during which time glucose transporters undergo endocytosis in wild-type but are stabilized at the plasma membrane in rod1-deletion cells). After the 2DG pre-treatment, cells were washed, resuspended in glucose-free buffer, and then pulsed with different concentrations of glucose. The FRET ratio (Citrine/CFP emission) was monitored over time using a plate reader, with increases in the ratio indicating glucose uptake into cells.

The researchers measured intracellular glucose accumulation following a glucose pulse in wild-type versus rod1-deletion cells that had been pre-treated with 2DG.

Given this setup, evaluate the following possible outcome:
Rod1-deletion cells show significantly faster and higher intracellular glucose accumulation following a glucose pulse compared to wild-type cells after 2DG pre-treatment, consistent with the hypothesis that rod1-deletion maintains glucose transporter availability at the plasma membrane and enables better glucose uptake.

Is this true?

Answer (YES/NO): NO